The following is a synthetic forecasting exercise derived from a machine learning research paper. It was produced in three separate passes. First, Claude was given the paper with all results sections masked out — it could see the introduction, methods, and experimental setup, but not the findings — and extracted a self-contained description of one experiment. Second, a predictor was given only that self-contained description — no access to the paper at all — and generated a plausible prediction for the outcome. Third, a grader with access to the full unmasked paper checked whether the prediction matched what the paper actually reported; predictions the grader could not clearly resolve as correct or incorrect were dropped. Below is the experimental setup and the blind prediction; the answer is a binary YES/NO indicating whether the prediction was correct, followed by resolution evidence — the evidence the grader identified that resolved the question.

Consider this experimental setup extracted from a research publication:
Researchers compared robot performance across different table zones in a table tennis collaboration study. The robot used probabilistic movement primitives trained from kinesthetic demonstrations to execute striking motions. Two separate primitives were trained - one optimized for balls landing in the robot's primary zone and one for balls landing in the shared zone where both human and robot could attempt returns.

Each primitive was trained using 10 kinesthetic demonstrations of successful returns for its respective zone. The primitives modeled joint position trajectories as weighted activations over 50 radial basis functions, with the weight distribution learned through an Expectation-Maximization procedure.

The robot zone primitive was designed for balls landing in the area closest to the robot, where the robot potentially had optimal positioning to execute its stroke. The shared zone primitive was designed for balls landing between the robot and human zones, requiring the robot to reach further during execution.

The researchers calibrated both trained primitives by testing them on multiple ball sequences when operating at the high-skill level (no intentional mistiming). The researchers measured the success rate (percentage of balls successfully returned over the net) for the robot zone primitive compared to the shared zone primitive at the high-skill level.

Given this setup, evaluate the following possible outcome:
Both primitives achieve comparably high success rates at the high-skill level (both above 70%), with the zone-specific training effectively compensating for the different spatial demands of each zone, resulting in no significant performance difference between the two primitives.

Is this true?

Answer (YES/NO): NO